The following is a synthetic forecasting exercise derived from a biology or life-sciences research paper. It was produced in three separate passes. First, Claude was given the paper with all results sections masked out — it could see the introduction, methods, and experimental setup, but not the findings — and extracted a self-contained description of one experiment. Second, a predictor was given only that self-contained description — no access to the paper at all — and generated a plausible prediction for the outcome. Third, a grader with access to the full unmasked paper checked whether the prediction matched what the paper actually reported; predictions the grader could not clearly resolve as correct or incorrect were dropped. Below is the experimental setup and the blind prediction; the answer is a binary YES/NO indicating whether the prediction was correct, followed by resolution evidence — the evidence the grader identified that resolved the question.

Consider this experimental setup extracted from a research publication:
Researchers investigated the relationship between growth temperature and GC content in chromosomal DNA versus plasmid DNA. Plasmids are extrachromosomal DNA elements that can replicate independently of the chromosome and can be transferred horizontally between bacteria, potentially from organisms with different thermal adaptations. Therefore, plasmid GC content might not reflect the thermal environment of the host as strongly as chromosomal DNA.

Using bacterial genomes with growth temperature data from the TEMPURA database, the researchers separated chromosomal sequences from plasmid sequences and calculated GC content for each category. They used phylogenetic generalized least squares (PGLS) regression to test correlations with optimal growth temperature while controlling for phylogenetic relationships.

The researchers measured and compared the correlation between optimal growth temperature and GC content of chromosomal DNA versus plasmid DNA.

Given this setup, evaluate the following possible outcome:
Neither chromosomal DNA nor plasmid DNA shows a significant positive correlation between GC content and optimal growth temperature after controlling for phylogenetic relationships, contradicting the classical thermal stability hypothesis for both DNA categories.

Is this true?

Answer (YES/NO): NO